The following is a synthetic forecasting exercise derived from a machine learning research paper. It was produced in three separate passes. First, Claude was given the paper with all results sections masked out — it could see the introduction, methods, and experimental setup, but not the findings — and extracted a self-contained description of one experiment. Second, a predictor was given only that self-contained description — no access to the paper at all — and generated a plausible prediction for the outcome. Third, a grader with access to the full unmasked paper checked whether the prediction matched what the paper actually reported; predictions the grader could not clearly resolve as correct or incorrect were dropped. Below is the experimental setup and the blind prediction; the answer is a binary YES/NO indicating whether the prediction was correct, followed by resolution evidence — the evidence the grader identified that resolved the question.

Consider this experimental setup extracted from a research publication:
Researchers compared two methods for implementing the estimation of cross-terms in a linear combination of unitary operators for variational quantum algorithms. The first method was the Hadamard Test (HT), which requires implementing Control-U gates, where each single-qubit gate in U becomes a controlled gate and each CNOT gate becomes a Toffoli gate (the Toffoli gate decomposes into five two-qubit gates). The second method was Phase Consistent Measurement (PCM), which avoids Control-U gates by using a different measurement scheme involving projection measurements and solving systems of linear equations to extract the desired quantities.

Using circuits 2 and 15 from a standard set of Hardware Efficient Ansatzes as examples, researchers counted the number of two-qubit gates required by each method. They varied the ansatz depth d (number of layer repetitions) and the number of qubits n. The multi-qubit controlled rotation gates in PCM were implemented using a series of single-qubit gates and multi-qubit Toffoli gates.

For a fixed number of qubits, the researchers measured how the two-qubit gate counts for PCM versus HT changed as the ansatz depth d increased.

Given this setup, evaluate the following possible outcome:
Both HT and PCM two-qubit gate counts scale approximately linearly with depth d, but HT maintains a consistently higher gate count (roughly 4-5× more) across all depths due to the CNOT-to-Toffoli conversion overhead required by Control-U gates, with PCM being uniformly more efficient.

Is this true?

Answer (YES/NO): NO